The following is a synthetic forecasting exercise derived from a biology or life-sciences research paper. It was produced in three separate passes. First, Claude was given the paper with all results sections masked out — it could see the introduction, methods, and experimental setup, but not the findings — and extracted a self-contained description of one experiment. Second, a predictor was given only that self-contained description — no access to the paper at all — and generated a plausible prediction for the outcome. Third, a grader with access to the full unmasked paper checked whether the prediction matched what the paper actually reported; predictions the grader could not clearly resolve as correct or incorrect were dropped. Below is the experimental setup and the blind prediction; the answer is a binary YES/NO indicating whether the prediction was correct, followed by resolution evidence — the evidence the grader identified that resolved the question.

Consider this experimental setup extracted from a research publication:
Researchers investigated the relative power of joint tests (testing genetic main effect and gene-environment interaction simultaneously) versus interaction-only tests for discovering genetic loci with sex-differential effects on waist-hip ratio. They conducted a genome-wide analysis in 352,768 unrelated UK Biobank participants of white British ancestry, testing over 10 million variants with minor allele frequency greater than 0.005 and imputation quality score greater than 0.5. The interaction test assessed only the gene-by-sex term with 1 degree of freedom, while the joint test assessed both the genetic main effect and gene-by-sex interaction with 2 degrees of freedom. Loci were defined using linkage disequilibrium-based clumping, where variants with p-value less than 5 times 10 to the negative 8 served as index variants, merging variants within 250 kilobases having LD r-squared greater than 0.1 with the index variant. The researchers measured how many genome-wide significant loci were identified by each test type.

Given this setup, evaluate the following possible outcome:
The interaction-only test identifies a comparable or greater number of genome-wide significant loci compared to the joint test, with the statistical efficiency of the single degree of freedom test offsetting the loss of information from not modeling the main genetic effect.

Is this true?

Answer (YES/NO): NO